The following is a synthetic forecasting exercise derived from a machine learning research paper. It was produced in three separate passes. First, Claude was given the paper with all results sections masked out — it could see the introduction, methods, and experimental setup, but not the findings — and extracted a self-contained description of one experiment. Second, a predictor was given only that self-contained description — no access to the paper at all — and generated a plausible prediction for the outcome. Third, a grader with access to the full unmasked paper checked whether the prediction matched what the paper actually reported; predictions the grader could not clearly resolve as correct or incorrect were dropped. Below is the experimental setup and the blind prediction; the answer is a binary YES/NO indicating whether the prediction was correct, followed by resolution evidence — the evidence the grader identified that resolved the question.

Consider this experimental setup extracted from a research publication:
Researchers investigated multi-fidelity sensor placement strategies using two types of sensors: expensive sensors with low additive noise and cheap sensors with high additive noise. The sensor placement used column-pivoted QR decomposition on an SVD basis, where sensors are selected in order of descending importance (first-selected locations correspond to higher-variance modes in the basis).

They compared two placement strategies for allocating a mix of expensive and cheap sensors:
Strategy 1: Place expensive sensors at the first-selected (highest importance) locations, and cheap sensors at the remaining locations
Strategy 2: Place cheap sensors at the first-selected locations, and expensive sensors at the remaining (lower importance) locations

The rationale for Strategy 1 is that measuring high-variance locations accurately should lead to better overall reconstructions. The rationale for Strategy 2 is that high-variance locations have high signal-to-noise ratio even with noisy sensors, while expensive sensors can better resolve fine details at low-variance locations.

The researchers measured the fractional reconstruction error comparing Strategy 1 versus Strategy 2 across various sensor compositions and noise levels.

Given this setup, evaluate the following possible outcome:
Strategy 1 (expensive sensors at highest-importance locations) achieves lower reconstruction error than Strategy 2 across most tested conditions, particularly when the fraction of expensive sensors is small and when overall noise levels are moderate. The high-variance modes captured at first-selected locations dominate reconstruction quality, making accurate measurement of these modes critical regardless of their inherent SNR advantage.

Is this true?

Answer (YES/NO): NO